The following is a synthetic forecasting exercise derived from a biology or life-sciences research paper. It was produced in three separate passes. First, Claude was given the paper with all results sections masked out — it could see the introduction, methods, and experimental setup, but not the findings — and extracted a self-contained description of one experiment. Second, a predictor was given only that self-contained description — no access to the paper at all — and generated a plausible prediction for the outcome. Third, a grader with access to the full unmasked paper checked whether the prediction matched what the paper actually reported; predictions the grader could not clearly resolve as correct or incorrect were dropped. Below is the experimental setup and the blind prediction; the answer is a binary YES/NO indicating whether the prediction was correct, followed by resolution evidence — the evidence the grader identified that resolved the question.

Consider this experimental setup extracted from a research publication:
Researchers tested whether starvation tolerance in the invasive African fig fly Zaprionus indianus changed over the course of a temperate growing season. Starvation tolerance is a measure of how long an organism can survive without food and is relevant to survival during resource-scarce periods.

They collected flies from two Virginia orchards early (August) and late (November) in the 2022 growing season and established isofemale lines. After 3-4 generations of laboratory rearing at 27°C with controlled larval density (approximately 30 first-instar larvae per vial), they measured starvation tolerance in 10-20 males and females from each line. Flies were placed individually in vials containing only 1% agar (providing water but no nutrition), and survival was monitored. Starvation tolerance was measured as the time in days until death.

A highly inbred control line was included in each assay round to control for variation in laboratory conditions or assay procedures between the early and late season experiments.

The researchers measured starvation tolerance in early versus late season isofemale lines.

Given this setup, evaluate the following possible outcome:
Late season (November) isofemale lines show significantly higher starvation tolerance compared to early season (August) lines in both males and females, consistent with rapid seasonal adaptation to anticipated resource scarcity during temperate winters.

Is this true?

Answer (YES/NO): NO